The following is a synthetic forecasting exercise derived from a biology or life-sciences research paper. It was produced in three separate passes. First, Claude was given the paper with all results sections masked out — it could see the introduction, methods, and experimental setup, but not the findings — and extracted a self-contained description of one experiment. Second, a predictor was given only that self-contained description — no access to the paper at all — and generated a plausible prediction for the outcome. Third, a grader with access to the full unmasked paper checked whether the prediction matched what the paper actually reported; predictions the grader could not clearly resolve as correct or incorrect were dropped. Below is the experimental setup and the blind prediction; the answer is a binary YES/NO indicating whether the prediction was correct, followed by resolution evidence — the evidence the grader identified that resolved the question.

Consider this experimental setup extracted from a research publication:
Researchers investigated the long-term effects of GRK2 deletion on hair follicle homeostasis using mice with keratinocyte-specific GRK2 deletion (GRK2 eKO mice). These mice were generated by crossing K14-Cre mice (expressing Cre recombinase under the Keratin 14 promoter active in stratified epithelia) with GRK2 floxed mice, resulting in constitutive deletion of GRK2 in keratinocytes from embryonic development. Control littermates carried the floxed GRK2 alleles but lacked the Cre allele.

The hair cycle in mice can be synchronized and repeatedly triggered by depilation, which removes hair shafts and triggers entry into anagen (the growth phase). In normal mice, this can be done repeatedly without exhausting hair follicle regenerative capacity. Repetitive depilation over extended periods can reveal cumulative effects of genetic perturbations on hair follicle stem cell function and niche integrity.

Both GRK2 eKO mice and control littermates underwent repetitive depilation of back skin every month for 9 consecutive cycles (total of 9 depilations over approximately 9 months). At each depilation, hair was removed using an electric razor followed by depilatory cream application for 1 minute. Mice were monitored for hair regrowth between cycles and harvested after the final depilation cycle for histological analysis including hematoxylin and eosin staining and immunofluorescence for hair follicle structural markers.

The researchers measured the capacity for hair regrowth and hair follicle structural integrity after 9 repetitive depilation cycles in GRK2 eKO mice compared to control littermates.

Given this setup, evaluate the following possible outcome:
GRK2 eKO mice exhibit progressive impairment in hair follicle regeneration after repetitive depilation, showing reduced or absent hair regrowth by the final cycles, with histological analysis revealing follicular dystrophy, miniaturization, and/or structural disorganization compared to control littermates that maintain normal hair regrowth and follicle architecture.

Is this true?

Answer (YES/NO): YES